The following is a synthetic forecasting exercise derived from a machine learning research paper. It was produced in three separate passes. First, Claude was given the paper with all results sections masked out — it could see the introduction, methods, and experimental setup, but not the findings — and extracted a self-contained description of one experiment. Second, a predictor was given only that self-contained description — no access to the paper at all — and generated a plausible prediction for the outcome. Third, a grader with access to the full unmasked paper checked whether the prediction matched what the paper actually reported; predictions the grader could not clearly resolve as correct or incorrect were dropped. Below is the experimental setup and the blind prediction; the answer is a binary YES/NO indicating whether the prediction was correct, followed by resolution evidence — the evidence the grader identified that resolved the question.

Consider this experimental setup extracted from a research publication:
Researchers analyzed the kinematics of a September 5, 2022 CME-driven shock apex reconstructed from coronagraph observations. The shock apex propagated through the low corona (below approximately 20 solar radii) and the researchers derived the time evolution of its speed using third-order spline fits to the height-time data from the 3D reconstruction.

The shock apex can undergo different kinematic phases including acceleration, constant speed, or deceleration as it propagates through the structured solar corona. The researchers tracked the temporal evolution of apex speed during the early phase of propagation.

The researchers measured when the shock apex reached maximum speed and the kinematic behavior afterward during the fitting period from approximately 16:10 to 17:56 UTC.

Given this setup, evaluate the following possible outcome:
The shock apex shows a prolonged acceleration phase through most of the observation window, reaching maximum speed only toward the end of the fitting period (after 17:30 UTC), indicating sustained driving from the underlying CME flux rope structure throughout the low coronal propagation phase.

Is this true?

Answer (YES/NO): NO